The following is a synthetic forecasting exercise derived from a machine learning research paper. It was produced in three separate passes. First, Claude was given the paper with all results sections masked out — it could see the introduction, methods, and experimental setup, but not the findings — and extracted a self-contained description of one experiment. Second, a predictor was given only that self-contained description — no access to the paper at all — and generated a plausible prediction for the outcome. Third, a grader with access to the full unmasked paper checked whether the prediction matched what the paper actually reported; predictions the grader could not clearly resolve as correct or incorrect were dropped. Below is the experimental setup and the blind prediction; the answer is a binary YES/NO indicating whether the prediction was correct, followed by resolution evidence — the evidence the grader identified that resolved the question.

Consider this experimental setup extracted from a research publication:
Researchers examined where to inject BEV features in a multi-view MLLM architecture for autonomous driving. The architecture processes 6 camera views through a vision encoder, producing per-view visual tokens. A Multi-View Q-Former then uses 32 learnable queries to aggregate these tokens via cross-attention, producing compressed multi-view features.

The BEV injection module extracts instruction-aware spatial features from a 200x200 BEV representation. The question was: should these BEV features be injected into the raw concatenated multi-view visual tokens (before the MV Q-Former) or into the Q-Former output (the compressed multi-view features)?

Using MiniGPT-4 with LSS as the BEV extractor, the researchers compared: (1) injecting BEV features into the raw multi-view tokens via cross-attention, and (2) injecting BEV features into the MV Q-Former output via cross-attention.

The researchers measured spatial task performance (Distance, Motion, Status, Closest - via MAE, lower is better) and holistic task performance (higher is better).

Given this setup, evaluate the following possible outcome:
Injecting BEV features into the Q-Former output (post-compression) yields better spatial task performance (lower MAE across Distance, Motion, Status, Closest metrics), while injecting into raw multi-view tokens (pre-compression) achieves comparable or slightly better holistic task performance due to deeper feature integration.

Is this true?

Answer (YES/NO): NO